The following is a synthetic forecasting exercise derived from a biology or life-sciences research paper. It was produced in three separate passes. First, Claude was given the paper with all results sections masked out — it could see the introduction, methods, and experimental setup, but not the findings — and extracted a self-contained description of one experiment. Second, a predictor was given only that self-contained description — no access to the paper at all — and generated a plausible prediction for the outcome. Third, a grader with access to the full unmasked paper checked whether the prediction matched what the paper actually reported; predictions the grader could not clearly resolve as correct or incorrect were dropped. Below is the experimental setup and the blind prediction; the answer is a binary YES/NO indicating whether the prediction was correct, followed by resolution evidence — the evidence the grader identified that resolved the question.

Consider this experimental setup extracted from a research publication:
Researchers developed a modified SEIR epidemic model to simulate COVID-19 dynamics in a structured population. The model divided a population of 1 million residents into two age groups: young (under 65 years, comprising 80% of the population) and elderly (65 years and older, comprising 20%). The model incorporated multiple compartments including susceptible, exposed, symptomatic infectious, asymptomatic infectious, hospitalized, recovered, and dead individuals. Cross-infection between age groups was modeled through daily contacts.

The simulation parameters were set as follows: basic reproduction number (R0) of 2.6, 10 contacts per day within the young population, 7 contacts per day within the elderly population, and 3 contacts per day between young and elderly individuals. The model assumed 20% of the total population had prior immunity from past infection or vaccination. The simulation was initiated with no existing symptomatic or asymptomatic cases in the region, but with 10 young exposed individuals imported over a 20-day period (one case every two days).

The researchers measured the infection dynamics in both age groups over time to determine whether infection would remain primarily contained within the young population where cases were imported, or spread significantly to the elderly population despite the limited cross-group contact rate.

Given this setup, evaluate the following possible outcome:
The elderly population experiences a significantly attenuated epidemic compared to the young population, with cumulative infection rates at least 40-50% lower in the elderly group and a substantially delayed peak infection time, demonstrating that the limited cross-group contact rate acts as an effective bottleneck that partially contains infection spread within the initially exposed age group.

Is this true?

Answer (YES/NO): NO